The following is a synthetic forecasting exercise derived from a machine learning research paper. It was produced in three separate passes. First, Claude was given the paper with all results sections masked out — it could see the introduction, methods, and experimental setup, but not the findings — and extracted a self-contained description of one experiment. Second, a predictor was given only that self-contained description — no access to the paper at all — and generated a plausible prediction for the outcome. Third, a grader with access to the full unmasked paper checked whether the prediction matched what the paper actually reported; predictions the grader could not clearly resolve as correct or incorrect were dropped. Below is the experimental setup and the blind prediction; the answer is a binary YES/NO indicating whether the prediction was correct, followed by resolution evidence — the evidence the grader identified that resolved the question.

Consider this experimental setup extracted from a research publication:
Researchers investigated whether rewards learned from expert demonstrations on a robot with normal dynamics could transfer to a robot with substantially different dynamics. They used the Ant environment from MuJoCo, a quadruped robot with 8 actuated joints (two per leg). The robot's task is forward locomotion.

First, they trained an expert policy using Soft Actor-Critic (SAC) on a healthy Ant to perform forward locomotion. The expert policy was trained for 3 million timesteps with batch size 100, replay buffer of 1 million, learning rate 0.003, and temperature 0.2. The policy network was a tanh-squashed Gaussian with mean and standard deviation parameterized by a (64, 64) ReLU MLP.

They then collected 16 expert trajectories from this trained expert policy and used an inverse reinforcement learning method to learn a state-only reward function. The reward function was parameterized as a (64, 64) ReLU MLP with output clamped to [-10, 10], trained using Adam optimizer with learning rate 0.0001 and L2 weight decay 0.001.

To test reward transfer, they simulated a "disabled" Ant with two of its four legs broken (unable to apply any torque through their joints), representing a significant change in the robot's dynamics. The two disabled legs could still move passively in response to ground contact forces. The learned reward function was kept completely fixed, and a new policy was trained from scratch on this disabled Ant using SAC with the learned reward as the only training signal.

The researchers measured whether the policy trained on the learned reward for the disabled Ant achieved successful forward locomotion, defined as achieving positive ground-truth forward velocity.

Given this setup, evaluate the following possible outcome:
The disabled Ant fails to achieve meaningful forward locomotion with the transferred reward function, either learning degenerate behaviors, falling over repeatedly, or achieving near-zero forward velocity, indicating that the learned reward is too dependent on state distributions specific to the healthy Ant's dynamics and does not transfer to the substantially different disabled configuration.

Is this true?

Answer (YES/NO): NO